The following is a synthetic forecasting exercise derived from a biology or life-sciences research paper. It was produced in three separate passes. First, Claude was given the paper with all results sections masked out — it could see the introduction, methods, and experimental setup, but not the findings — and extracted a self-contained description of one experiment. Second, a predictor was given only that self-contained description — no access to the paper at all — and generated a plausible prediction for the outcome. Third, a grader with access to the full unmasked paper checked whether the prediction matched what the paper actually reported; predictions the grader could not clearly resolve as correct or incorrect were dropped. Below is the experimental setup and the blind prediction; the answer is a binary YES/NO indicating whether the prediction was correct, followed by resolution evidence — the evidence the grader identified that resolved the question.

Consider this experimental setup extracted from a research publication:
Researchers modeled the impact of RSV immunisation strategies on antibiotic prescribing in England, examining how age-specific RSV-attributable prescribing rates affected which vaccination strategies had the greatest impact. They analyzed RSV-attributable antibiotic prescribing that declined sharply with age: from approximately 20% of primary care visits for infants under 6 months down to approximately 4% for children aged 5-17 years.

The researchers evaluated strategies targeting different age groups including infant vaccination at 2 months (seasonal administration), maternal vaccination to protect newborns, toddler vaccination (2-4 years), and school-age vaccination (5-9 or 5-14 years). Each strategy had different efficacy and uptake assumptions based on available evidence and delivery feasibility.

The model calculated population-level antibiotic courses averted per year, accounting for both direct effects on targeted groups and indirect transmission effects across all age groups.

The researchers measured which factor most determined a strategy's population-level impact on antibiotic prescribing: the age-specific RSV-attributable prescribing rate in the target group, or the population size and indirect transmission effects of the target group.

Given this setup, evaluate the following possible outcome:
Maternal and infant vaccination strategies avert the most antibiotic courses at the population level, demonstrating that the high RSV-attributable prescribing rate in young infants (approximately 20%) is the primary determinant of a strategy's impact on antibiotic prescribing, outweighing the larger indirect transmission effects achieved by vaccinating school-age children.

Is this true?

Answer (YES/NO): NO